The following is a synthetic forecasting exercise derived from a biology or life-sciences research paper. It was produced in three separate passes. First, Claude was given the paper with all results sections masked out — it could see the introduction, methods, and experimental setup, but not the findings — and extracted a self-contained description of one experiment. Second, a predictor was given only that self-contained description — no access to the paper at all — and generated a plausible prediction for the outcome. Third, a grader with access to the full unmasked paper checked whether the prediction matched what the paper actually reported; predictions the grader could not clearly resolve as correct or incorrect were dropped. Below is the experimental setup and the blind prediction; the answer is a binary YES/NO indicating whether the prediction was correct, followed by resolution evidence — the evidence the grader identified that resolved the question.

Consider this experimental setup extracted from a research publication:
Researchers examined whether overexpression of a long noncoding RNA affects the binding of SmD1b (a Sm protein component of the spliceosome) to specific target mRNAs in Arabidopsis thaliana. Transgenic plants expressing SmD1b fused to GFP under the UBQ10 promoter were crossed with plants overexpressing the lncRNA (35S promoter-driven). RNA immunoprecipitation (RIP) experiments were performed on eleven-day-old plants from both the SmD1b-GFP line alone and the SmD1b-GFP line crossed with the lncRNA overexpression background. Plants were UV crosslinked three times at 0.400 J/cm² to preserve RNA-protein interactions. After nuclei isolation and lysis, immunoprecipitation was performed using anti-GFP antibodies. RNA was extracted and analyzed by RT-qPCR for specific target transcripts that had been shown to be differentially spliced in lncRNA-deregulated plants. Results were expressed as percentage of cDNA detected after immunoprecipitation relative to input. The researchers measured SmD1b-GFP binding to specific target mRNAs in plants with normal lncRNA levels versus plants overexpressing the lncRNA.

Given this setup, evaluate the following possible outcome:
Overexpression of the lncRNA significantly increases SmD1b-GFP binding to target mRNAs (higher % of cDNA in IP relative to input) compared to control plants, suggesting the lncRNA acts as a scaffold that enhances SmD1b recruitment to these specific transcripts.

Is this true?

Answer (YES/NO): NO